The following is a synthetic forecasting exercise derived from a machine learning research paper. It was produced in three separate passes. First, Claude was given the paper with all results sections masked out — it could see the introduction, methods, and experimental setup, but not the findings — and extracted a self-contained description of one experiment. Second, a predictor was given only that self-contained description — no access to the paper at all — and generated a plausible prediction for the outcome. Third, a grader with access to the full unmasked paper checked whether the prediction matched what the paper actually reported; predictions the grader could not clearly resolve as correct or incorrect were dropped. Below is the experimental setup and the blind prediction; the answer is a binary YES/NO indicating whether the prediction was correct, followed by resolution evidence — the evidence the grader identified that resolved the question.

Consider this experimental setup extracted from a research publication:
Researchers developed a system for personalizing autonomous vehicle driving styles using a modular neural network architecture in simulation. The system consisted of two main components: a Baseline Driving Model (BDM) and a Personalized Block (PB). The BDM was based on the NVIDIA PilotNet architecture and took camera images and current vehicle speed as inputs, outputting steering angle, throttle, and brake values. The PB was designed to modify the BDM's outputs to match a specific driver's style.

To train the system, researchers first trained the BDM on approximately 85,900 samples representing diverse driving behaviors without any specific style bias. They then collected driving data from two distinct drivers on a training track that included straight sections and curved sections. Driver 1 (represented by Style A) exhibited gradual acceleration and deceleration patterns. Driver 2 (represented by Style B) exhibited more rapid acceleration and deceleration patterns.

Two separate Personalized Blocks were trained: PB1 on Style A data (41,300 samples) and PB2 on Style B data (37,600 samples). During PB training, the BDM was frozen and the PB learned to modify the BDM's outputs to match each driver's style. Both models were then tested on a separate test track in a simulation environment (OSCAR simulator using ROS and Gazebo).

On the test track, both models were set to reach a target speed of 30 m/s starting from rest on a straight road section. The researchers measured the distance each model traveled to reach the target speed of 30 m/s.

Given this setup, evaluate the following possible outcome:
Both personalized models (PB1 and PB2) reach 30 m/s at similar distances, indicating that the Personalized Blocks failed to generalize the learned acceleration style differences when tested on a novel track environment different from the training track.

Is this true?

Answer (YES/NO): NO